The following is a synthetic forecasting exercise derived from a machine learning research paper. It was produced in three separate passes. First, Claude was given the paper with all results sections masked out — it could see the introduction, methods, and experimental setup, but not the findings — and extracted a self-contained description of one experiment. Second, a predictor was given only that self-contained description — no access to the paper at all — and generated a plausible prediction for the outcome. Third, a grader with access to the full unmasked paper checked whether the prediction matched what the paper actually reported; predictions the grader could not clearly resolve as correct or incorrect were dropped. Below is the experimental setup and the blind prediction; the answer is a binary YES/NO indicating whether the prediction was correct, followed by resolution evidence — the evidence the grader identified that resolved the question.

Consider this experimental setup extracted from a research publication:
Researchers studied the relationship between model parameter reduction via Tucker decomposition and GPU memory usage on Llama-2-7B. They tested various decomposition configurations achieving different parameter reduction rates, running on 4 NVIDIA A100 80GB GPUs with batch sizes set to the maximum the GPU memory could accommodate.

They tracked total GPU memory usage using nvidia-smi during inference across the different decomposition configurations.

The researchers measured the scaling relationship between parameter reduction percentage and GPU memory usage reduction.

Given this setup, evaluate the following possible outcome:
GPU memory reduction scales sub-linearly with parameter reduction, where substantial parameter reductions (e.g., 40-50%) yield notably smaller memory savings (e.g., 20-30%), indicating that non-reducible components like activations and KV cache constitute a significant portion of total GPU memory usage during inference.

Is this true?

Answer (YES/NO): NO